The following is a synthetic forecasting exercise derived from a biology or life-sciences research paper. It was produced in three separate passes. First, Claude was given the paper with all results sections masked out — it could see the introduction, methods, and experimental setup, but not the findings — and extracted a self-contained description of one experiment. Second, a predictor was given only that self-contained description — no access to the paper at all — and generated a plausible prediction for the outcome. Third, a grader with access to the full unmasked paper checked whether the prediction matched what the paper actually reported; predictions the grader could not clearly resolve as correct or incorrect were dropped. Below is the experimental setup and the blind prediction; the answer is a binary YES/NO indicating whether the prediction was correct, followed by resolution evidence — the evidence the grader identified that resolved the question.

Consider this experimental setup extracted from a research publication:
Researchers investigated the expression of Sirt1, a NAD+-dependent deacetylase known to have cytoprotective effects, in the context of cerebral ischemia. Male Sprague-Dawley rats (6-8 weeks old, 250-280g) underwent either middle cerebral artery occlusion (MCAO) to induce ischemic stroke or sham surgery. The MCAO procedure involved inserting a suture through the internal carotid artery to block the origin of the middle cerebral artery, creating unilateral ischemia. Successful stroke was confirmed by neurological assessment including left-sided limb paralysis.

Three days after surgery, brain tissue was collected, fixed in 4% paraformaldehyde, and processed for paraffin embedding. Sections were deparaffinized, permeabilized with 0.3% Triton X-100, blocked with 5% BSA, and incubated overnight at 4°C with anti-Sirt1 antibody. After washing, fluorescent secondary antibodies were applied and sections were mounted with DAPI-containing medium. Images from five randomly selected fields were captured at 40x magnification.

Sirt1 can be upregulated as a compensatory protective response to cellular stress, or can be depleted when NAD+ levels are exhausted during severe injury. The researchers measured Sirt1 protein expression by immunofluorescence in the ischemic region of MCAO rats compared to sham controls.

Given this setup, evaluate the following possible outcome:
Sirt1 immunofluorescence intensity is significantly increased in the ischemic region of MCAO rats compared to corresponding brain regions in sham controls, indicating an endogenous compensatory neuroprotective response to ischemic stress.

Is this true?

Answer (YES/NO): NO